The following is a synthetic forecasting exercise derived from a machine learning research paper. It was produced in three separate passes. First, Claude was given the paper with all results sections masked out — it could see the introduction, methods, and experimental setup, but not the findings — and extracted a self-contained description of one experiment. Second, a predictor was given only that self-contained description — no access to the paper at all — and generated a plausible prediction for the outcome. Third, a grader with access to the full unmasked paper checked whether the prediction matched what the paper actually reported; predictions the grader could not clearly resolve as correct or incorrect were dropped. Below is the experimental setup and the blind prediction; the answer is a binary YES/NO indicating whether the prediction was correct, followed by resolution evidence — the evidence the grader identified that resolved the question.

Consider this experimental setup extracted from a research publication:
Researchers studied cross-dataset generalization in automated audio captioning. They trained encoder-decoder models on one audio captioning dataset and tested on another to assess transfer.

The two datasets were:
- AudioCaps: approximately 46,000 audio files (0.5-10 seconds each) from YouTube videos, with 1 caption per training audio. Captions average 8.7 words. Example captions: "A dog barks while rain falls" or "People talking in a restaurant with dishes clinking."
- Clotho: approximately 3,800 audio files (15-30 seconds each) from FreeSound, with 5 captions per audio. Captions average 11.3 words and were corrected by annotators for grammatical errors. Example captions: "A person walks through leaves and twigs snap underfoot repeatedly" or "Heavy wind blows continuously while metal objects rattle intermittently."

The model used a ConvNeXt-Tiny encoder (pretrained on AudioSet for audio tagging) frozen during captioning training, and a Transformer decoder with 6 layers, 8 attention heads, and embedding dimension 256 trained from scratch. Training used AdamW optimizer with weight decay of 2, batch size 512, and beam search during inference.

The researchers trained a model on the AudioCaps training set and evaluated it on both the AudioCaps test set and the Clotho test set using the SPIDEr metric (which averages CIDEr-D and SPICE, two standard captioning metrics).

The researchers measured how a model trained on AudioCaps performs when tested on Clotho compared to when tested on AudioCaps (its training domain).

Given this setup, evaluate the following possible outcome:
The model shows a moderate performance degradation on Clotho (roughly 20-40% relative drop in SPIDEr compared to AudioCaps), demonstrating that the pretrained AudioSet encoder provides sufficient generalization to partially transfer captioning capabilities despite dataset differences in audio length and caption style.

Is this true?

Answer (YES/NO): NO